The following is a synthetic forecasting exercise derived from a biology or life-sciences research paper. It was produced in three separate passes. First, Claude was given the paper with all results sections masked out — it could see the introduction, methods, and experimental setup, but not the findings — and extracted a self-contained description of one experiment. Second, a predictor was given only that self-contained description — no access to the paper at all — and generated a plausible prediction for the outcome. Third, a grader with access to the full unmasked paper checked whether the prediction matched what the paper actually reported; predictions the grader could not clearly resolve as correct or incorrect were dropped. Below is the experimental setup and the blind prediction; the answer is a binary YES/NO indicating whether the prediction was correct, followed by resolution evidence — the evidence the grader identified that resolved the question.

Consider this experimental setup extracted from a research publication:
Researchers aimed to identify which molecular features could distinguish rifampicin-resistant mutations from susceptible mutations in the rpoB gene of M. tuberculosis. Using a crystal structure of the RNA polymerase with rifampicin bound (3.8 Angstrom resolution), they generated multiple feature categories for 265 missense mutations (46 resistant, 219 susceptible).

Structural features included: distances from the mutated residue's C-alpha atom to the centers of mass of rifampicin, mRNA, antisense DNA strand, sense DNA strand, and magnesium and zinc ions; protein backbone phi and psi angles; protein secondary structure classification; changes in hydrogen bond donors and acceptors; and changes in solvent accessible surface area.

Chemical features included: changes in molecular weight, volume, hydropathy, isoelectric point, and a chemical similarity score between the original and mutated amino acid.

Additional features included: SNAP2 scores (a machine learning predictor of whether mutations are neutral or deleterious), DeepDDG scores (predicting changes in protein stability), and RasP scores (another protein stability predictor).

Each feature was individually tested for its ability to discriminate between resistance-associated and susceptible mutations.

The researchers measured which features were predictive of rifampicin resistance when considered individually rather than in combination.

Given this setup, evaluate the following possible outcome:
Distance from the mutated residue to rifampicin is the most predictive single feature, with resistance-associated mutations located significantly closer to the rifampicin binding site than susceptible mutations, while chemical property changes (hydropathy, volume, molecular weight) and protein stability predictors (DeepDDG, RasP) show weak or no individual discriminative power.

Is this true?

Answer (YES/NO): YES